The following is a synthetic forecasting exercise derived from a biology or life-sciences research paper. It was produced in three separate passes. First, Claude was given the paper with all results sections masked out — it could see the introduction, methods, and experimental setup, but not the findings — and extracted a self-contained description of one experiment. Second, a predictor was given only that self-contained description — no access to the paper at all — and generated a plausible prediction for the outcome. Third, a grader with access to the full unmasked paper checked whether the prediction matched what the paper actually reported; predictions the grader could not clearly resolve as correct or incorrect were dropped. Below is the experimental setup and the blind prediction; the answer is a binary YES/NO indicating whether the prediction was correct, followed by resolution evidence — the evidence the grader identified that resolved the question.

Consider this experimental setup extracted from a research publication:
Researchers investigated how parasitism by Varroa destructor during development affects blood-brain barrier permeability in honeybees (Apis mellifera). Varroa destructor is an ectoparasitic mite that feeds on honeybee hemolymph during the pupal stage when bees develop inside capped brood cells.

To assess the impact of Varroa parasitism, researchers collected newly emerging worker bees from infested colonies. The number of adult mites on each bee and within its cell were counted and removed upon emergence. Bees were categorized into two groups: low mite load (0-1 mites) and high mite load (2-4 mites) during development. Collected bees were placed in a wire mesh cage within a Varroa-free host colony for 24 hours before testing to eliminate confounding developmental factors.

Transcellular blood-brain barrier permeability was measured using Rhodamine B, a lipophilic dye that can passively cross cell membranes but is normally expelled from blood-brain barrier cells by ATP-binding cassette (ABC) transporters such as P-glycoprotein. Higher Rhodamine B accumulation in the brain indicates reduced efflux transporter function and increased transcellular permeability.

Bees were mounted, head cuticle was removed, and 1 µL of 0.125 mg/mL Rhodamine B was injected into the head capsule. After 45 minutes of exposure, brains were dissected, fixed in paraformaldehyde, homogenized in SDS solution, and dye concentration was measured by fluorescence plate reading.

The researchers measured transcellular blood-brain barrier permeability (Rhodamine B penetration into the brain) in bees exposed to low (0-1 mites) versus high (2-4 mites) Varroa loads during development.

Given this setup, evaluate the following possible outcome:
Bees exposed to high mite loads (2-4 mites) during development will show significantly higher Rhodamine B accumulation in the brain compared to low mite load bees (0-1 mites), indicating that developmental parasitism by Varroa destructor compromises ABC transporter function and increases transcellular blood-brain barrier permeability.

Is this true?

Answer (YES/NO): YES